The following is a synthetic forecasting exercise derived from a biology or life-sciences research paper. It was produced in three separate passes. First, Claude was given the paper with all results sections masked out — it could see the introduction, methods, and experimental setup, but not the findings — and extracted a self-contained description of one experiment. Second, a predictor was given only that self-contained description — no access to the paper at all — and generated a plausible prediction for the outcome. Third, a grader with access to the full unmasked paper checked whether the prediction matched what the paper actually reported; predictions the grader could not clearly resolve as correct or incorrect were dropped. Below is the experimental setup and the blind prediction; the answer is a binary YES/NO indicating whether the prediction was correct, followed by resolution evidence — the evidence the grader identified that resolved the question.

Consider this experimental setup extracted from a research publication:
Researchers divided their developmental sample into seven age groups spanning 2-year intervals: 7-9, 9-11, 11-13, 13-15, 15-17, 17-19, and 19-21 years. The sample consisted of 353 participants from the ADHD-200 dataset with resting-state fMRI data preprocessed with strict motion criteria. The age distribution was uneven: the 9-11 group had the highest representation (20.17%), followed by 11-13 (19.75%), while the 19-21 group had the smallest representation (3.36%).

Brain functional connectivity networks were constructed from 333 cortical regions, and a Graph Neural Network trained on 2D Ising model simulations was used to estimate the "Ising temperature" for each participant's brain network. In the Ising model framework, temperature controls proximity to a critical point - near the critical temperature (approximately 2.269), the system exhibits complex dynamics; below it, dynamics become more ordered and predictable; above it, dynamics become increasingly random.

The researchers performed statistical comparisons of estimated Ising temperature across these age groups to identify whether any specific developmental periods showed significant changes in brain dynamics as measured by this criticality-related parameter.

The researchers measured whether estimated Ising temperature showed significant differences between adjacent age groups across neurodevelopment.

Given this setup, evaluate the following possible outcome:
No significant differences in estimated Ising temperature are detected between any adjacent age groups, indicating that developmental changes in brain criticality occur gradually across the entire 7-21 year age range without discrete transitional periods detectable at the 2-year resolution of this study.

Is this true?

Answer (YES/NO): YES